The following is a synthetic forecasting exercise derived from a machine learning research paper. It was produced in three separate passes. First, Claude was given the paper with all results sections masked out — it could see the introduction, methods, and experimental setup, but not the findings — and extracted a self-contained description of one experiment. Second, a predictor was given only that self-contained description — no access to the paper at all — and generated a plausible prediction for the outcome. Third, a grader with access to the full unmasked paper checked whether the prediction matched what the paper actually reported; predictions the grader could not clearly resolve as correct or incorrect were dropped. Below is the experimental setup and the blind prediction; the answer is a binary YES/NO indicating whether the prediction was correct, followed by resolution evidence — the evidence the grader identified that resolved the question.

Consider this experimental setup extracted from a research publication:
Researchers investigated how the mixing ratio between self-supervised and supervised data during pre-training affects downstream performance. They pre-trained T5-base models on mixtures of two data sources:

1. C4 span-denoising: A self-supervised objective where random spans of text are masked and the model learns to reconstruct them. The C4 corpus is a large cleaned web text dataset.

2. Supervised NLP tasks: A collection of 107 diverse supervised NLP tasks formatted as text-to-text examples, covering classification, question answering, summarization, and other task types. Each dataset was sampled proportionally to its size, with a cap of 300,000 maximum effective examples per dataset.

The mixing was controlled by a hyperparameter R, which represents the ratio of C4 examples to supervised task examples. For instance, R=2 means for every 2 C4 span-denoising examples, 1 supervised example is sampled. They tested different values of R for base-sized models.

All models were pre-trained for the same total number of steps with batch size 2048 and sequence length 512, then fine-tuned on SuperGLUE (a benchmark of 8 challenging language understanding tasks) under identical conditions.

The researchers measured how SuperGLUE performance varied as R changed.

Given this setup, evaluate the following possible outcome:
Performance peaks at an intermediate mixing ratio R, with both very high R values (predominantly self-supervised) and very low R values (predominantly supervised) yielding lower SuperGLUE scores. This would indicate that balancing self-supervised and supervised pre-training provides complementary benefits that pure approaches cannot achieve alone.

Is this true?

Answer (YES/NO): YES